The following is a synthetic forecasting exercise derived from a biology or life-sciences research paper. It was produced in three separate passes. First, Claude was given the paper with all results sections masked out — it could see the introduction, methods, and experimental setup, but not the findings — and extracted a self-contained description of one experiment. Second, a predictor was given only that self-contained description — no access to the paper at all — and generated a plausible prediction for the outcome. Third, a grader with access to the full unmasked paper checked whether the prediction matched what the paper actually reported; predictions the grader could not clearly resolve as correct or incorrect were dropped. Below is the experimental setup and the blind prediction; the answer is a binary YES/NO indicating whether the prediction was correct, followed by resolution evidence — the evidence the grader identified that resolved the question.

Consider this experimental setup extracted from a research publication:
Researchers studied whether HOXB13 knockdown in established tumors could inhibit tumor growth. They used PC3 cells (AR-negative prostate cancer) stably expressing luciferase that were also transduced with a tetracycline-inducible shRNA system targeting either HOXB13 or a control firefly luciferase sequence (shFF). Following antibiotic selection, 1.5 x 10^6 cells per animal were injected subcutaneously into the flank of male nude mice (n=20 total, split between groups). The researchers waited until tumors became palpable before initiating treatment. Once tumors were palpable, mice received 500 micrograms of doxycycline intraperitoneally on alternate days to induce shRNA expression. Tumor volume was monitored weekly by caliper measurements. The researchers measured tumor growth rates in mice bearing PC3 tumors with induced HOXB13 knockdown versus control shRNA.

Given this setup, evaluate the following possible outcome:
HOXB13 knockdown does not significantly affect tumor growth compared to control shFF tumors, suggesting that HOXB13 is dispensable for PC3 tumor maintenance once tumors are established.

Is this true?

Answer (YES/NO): NO